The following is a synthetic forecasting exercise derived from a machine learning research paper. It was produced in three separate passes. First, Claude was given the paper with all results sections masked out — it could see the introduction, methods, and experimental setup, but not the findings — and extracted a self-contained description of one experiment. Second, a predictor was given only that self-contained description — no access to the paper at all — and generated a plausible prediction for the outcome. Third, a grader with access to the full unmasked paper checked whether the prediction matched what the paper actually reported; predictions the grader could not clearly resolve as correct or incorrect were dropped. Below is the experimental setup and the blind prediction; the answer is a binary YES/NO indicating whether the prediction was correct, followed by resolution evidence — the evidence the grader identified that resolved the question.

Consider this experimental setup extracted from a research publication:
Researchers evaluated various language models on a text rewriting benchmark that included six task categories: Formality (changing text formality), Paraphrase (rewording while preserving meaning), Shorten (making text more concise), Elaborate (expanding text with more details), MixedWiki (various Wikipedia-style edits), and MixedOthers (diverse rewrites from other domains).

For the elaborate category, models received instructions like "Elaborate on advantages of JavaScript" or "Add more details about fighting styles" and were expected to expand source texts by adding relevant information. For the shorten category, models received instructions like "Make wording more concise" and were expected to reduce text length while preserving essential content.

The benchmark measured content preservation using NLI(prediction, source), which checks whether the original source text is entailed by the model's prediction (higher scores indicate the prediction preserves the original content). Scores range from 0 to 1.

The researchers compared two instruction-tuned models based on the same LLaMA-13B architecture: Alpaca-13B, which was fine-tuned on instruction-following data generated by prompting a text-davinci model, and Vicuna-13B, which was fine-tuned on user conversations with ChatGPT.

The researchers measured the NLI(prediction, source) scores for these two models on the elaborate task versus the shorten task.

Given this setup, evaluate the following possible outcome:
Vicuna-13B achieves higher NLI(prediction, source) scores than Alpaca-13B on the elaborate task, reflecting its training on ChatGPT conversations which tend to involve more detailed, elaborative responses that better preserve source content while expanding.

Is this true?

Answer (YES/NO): NO